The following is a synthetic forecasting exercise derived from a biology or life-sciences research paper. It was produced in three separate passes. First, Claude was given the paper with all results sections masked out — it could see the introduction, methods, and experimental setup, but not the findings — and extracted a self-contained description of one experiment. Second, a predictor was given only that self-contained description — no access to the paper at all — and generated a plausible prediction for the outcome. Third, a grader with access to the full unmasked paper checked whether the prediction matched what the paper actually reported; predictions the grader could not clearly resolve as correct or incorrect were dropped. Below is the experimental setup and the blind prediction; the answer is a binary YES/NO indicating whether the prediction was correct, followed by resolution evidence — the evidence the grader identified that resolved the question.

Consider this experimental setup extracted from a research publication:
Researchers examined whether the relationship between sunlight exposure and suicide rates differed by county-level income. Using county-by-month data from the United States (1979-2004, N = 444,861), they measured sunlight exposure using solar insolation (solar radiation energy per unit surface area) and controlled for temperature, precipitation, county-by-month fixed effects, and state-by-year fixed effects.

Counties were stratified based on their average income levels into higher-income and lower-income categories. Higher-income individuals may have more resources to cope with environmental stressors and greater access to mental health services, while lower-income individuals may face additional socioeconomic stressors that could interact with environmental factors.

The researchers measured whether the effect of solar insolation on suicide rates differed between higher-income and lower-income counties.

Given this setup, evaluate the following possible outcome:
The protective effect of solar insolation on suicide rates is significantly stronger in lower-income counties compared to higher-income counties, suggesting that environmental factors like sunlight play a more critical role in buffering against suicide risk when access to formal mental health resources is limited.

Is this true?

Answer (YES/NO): NO